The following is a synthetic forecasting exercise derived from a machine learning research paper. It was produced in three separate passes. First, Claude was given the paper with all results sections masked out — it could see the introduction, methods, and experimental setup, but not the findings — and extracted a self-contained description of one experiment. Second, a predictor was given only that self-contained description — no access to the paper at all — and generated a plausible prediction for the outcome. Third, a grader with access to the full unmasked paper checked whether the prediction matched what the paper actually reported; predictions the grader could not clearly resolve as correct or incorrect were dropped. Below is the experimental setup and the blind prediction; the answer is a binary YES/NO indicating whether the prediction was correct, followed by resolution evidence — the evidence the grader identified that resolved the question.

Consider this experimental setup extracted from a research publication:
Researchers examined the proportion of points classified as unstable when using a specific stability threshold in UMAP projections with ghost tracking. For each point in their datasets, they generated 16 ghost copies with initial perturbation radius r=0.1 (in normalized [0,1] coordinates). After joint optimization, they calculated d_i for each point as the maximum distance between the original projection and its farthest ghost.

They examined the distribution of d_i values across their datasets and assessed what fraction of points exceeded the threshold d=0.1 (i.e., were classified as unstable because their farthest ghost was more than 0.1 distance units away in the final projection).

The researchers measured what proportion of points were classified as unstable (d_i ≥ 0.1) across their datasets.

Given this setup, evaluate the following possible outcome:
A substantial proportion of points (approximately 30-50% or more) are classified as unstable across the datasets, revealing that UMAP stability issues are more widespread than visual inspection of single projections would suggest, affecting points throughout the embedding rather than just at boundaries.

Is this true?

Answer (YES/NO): NO